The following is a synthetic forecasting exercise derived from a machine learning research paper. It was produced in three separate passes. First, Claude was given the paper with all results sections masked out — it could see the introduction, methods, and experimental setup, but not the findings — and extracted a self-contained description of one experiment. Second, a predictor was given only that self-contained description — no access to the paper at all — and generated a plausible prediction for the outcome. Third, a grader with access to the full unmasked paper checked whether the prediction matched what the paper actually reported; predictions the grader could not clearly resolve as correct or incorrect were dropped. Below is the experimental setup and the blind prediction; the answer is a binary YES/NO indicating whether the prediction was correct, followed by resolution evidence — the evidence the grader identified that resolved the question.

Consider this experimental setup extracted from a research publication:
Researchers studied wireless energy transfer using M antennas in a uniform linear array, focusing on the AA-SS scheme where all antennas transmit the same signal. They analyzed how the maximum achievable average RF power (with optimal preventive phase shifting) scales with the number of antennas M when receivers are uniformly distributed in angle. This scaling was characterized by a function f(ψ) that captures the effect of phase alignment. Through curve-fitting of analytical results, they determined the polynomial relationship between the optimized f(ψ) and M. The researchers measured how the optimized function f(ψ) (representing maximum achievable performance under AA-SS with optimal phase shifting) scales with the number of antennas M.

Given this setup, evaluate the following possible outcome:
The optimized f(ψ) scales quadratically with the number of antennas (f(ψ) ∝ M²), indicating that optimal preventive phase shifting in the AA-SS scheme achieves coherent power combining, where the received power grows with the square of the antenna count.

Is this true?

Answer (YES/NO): NO